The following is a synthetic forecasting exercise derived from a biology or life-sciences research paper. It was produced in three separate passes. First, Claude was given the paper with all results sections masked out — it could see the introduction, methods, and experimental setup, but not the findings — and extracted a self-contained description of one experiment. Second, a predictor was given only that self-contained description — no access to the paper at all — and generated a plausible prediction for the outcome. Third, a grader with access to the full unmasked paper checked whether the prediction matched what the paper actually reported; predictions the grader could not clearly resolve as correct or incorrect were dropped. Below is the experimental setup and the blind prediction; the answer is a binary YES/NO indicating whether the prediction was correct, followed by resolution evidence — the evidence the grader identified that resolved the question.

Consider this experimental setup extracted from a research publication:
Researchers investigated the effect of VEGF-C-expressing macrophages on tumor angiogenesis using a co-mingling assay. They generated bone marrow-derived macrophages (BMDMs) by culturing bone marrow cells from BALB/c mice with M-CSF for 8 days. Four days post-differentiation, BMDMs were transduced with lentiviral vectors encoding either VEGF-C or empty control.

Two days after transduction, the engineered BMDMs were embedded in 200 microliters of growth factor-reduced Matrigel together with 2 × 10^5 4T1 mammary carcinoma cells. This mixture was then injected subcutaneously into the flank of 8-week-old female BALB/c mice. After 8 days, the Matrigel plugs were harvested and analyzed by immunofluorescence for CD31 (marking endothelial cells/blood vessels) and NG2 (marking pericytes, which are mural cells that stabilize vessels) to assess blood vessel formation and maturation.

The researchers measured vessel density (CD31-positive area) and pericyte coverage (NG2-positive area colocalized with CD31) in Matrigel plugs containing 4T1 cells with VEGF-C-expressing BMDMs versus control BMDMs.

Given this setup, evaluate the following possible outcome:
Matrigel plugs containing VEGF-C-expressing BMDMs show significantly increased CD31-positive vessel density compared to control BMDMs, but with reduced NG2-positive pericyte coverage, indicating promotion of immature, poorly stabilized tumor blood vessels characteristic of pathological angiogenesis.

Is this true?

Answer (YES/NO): NO